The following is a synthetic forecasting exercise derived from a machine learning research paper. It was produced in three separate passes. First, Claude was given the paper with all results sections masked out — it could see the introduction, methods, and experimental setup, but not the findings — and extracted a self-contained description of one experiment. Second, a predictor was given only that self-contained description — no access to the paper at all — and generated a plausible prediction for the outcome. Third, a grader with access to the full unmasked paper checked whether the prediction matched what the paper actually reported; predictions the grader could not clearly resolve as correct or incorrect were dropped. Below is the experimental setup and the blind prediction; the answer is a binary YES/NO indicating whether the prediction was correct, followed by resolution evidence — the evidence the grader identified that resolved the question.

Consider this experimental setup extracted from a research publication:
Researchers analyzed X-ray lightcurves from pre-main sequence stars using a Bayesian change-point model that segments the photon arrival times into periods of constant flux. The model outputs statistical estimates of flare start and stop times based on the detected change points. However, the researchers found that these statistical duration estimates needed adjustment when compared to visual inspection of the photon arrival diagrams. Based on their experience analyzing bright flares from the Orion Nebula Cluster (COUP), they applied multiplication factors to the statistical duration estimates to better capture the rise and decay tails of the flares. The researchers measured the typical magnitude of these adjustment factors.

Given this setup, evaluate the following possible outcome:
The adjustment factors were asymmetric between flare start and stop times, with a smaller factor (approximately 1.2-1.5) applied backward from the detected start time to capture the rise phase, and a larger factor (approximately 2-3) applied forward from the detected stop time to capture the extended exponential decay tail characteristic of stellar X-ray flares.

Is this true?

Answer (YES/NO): NO